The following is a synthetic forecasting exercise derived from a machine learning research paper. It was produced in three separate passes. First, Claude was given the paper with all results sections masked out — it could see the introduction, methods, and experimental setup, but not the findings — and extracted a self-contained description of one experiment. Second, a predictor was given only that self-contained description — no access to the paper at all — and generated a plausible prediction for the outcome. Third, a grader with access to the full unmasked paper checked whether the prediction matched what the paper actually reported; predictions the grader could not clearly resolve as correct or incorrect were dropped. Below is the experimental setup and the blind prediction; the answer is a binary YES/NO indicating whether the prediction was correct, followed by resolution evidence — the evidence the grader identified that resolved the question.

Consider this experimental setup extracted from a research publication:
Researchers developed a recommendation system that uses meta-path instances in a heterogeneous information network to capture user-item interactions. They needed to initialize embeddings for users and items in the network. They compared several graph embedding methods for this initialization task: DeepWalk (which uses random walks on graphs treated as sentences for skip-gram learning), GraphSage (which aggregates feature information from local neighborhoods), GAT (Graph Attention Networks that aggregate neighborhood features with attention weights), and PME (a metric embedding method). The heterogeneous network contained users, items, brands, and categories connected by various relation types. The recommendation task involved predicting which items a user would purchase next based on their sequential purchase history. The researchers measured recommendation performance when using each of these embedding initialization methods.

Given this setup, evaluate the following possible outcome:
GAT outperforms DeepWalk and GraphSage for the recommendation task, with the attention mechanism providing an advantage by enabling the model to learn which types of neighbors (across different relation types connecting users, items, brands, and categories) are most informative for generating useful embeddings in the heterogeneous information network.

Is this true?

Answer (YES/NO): NO